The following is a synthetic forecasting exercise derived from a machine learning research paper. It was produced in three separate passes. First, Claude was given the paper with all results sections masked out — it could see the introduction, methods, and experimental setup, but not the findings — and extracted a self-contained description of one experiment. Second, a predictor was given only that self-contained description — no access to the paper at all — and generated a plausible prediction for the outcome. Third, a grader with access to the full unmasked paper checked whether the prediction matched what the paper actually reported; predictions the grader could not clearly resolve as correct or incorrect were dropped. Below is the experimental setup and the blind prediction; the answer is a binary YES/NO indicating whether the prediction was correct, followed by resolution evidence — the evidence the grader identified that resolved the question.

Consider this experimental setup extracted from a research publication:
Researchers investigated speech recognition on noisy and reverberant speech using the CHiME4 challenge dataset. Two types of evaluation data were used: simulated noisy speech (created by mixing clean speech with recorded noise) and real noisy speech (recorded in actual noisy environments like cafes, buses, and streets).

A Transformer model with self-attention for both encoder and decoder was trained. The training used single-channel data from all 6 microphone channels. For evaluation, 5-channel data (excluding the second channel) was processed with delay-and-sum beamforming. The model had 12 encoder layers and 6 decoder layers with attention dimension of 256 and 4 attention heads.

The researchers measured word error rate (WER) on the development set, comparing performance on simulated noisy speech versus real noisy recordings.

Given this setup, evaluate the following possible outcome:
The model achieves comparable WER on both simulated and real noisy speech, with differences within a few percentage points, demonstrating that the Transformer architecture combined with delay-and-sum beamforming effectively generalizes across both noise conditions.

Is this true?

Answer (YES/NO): YES